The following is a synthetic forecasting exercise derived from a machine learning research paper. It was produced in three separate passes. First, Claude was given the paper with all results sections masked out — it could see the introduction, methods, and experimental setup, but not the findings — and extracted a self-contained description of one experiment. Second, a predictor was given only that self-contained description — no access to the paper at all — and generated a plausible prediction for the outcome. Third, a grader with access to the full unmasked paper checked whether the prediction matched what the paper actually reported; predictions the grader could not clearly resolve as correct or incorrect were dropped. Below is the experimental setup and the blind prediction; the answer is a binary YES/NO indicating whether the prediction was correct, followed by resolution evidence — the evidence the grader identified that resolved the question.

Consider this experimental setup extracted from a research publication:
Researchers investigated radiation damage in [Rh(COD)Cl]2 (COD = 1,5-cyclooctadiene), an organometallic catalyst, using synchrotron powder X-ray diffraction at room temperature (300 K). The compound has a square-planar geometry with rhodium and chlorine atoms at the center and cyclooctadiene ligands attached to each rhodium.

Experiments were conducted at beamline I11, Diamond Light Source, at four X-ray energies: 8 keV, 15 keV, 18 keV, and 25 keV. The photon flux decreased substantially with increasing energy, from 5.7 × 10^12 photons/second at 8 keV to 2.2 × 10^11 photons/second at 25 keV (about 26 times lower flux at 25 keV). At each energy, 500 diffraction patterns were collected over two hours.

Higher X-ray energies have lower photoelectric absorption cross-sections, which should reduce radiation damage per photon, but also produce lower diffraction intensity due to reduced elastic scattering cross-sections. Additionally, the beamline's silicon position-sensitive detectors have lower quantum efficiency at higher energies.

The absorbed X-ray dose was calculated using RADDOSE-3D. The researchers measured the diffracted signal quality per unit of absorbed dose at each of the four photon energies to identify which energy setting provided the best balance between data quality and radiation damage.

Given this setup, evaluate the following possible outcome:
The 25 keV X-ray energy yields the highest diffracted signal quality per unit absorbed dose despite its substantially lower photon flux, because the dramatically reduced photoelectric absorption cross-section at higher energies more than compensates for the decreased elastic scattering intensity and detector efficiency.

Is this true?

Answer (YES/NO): NO